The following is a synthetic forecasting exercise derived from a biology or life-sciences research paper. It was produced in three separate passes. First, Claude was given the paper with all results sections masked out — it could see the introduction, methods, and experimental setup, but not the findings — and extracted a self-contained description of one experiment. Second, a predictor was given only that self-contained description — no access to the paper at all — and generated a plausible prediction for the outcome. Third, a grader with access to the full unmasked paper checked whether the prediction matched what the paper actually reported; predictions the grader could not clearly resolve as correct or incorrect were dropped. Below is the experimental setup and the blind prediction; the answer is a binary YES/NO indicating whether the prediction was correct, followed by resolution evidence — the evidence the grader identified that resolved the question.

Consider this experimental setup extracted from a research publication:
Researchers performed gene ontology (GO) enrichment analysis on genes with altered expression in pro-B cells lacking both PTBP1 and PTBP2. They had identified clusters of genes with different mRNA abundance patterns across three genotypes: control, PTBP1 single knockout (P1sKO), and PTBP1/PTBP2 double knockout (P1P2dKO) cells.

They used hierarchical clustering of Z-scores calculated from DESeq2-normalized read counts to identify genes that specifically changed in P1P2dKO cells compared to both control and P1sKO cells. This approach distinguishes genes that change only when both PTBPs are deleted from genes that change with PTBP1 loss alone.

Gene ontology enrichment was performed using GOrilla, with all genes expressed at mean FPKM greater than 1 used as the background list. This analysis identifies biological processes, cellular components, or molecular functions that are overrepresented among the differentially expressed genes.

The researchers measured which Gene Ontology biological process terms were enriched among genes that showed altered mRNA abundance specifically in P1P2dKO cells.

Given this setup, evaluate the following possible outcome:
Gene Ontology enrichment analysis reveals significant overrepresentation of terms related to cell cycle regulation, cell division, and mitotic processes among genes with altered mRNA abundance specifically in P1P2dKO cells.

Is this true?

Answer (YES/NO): NO